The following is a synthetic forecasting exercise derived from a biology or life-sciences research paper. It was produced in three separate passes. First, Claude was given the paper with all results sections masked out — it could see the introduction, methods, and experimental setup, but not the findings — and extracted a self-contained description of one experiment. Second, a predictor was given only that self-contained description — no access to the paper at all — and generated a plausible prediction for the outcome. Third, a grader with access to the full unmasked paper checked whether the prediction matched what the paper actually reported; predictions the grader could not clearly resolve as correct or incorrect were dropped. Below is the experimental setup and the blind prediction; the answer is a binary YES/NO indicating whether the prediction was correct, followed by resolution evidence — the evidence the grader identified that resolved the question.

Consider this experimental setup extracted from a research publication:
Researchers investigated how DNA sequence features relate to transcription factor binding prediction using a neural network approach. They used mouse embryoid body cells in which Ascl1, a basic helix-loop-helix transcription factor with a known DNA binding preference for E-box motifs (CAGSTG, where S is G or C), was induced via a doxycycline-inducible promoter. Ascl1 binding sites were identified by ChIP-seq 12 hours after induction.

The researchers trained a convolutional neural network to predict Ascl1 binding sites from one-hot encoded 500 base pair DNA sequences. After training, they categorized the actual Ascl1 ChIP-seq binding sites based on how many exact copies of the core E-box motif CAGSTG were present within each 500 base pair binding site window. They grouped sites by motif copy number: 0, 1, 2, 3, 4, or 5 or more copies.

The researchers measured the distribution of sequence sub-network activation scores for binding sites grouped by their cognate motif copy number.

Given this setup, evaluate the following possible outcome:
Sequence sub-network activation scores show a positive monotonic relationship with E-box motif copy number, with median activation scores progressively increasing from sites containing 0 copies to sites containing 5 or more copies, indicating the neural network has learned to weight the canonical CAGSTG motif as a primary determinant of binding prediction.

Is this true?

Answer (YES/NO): YES